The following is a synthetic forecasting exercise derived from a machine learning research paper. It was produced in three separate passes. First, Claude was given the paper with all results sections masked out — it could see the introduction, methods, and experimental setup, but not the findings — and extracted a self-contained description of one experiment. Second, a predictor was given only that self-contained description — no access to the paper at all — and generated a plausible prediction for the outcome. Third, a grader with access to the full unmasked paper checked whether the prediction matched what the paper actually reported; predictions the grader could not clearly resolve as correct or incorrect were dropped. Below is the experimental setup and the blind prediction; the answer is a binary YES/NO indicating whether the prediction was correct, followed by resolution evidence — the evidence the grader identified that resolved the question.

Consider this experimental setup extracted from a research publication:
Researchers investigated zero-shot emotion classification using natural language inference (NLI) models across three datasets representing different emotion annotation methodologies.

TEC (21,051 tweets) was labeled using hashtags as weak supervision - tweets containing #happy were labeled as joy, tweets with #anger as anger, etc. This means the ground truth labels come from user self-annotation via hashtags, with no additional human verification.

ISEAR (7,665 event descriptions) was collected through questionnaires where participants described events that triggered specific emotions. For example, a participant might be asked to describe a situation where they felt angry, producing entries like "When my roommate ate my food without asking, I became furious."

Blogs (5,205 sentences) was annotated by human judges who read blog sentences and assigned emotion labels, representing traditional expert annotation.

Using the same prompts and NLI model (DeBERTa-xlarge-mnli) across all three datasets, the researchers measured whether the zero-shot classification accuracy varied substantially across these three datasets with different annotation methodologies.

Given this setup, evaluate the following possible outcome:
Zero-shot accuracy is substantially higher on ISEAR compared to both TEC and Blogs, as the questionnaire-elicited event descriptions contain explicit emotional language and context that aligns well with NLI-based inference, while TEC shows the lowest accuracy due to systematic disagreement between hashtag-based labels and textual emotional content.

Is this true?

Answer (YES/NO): NO